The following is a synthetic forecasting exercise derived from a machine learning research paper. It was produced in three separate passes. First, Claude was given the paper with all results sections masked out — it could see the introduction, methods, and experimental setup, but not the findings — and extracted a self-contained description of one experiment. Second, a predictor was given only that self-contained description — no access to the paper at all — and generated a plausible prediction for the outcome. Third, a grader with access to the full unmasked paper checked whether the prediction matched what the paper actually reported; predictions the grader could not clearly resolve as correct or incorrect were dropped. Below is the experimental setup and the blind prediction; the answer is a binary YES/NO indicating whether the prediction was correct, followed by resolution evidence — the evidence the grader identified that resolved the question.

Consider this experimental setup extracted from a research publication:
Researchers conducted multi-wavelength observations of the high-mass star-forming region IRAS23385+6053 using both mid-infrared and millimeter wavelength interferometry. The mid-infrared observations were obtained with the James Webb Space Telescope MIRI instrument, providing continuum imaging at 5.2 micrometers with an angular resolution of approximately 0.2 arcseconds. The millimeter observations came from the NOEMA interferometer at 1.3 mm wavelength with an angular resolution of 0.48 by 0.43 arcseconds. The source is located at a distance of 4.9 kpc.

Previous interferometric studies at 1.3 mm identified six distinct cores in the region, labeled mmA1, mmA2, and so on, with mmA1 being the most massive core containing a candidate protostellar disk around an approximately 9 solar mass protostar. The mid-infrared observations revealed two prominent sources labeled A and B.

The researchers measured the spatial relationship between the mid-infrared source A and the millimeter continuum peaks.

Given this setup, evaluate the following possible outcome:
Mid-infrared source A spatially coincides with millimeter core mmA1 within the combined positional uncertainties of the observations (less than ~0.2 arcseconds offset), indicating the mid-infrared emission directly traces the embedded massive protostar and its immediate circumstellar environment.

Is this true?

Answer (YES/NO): NO